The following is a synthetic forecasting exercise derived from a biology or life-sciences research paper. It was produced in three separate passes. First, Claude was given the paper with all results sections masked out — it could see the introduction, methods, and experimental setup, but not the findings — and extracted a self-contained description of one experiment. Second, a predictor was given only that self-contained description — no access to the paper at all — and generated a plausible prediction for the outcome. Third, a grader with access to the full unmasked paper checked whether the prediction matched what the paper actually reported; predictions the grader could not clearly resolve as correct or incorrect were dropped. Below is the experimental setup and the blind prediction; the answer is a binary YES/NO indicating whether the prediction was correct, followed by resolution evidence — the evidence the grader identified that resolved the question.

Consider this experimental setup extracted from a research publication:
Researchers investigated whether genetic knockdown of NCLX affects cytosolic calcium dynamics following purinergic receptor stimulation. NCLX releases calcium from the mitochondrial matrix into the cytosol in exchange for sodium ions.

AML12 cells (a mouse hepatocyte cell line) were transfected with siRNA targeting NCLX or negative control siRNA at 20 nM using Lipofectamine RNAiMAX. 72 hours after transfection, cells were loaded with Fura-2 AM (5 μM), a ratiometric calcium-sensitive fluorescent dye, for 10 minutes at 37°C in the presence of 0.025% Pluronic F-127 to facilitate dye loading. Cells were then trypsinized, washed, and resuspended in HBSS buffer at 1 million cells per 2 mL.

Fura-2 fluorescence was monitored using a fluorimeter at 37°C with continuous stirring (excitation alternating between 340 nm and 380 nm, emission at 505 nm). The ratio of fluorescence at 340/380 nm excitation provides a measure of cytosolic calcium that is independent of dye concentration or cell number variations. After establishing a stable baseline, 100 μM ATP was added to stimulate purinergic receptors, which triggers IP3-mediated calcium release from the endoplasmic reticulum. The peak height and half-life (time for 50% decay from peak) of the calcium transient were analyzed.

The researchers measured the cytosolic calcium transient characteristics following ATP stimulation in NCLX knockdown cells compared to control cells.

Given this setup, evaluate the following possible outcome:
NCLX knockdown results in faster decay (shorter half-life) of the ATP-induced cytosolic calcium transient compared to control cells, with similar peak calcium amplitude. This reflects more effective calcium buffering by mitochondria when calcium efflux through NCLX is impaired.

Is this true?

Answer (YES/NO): NO